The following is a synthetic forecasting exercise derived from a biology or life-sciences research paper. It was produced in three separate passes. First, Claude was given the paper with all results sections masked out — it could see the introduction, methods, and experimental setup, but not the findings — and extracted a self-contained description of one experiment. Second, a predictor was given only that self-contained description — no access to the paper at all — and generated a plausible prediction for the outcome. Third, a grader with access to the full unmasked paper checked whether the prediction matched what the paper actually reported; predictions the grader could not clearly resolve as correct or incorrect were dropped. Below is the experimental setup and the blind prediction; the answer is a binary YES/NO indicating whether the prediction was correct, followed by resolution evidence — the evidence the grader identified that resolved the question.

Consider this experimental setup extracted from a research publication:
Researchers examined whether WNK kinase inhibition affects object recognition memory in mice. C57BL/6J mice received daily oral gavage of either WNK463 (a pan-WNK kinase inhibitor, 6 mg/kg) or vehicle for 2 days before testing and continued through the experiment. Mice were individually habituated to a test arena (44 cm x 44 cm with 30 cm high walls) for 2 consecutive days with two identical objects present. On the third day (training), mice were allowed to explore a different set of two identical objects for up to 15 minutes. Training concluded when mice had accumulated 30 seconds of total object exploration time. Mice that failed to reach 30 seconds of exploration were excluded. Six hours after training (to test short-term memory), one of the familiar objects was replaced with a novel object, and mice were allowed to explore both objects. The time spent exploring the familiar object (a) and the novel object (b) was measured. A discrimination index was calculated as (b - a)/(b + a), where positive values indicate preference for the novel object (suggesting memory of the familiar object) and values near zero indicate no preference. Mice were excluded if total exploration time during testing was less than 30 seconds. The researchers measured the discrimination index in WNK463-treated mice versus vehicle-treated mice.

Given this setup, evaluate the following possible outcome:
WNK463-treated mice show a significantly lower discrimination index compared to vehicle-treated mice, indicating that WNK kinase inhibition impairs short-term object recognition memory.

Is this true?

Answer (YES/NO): NO